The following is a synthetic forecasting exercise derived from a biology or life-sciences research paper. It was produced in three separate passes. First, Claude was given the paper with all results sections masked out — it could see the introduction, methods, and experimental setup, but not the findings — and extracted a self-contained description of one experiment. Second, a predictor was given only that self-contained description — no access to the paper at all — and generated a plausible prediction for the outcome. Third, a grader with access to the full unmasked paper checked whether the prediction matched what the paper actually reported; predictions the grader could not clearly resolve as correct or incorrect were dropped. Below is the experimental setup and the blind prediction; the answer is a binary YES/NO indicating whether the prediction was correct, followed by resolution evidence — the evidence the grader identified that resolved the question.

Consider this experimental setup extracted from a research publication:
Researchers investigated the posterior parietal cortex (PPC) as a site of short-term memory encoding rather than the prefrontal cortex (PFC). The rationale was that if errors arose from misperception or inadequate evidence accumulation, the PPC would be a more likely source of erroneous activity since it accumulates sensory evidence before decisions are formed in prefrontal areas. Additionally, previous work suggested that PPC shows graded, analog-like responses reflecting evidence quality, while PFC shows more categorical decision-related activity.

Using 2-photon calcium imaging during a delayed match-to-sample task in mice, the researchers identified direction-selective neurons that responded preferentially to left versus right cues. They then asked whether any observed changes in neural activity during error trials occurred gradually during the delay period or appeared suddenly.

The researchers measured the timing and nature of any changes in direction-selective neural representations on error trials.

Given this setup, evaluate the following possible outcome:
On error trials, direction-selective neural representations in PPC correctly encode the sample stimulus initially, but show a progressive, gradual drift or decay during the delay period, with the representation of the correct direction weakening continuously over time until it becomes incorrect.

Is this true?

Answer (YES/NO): YES